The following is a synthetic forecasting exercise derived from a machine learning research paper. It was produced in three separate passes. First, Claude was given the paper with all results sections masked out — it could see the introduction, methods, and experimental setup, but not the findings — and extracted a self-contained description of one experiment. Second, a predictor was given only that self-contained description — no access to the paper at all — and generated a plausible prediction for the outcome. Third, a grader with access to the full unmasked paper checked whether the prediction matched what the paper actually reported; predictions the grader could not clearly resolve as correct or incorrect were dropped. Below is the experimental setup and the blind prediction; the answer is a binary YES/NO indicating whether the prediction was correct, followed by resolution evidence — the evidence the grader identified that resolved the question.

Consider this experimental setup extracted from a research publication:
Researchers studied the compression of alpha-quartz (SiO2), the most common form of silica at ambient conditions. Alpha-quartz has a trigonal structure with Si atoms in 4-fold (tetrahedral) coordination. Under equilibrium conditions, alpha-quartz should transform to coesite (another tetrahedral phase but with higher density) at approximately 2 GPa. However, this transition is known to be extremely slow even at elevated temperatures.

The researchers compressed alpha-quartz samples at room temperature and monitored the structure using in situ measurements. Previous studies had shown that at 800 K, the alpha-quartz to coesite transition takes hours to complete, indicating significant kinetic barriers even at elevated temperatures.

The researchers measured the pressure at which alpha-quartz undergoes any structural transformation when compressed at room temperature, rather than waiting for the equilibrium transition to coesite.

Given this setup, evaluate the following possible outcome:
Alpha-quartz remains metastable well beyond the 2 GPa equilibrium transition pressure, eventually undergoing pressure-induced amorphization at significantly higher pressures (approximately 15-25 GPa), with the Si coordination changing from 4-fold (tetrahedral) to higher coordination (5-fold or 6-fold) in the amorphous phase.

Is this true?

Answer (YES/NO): NO